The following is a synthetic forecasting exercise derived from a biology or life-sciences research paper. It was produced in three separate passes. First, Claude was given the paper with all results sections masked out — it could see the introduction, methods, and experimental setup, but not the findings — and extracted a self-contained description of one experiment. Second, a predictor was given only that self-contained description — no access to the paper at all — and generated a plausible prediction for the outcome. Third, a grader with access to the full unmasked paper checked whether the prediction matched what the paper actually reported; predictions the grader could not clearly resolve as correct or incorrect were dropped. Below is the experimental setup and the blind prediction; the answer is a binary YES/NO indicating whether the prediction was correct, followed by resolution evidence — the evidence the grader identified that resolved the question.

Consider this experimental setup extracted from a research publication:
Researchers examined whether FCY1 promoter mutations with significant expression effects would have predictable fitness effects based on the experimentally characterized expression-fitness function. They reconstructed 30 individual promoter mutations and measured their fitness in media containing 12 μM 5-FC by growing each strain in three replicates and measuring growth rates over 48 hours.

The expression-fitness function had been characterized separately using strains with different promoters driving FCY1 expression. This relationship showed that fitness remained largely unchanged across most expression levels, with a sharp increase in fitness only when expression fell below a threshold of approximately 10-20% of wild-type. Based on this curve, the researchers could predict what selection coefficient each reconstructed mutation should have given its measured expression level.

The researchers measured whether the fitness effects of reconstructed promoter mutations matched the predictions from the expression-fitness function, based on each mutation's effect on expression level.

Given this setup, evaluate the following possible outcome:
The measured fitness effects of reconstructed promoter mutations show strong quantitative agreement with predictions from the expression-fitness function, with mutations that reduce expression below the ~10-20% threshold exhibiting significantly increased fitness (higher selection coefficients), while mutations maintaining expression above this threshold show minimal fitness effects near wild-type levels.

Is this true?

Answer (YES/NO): YES